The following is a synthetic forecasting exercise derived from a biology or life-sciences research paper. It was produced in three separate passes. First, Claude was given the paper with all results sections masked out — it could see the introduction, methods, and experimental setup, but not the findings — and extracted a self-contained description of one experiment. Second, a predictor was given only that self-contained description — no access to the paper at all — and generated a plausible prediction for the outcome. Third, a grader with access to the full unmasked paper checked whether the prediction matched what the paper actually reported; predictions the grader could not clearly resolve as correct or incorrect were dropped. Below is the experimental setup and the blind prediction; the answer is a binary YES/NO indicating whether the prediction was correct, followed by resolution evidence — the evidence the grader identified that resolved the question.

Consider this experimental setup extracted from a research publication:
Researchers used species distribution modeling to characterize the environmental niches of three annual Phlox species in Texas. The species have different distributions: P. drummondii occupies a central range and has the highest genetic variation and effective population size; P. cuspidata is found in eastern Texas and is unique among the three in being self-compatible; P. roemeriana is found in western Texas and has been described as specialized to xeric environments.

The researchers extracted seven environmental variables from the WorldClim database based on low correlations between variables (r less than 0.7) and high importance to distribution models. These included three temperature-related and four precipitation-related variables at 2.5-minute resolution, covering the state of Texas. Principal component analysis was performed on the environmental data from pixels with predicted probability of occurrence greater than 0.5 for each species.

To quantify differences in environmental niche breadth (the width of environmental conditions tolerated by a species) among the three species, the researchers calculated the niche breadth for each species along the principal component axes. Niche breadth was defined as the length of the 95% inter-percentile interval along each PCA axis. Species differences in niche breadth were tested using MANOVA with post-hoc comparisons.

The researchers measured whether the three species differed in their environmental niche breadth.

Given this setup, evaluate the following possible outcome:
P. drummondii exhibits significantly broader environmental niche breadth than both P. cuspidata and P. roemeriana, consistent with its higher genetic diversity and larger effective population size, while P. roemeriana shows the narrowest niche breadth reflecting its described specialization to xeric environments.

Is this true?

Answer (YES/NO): NO